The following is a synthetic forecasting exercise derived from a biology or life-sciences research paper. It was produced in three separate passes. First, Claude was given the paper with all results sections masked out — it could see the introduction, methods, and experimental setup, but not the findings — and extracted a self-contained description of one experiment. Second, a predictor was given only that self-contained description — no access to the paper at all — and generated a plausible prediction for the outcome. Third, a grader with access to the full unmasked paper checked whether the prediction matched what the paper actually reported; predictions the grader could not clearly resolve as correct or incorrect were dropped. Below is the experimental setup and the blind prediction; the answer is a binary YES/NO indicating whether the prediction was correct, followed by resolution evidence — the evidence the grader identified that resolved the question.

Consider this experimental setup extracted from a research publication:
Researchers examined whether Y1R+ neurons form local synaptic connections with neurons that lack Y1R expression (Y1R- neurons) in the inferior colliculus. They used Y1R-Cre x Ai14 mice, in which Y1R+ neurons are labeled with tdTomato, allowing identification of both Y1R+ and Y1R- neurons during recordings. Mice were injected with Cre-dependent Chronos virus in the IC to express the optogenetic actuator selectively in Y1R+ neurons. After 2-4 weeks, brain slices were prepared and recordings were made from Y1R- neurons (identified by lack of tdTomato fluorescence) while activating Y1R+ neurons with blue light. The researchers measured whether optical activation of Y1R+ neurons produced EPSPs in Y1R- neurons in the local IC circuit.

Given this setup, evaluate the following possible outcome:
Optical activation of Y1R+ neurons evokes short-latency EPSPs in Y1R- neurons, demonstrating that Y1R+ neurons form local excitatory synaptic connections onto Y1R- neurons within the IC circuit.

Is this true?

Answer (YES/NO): YES